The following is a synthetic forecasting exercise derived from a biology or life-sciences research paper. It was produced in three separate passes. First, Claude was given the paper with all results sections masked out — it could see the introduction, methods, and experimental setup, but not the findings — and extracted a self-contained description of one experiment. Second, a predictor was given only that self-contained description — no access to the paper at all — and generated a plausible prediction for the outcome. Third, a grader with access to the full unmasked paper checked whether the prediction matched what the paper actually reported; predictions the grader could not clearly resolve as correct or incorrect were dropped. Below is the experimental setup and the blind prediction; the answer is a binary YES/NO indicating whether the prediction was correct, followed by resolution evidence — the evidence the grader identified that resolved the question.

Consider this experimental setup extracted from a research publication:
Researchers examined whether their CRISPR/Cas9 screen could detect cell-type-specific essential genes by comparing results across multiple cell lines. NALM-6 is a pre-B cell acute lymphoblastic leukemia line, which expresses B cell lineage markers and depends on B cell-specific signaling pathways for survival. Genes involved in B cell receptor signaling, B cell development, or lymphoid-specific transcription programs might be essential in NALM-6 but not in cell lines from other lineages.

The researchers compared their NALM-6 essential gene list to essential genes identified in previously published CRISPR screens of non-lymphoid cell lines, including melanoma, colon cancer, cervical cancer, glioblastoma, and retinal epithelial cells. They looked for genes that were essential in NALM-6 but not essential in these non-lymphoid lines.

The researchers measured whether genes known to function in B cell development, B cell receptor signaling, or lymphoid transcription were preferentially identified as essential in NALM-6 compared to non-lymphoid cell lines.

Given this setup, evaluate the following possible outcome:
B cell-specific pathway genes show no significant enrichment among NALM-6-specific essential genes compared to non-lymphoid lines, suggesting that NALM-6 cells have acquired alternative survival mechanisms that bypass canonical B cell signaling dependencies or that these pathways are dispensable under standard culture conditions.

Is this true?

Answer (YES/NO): NO